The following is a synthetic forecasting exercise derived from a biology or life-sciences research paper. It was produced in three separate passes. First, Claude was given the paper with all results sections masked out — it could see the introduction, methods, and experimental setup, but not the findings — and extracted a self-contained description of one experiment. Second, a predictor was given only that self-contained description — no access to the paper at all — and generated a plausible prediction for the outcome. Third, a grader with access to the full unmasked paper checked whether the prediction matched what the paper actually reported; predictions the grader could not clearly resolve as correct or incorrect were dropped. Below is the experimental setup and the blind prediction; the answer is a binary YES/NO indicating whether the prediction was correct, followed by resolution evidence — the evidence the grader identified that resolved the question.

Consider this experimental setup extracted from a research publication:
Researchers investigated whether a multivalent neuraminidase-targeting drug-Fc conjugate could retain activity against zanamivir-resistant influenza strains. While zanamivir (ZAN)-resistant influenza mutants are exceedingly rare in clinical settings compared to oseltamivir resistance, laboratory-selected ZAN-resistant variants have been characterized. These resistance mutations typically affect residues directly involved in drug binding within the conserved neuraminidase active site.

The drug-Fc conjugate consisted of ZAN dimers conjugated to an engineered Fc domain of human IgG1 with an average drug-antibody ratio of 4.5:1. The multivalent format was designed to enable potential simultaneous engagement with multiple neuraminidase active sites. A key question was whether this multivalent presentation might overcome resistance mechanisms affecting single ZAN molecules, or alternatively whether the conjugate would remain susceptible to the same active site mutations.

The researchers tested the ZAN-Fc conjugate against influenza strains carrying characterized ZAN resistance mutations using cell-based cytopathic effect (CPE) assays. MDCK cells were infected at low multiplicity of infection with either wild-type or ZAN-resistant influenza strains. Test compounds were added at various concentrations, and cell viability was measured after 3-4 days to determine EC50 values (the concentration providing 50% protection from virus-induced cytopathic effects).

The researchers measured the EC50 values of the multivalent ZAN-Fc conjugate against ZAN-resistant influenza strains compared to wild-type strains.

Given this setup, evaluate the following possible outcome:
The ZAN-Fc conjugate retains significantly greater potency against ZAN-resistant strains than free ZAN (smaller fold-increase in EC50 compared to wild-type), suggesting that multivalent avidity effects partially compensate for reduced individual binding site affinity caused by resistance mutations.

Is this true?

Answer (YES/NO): YES